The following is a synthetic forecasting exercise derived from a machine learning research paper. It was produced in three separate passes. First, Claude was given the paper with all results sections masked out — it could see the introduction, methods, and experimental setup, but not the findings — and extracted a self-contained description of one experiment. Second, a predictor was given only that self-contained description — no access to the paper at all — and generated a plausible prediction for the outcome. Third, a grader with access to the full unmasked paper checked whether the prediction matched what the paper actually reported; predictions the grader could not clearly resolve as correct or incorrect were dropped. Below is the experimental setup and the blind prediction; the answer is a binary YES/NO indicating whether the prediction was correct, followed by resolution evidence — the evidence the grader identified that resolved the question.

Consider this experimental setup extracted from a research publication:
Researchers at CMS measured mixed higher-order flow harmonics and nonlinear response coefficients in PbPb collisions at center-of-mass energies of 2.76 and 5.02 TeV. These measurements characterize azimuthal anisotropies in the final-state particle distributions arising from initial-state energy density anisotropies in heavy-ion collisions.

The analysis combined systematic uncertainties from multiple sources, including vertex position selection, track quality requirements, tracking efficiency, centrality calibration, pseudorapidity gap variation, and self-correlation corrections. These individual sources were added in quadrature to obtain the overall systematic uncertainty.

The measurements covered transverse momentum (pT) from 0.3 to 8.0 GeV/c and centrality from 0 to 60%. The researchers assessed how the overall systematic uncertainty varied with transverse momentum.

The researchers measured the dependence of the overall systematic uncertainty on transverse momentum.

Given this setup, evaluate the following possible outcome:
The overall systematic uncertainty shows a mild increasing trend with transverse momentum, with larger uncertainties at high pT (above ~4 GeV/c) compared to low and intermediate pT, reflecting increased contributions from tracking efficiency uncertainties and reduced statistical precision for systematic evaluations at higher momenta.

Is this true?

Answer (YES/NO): NO